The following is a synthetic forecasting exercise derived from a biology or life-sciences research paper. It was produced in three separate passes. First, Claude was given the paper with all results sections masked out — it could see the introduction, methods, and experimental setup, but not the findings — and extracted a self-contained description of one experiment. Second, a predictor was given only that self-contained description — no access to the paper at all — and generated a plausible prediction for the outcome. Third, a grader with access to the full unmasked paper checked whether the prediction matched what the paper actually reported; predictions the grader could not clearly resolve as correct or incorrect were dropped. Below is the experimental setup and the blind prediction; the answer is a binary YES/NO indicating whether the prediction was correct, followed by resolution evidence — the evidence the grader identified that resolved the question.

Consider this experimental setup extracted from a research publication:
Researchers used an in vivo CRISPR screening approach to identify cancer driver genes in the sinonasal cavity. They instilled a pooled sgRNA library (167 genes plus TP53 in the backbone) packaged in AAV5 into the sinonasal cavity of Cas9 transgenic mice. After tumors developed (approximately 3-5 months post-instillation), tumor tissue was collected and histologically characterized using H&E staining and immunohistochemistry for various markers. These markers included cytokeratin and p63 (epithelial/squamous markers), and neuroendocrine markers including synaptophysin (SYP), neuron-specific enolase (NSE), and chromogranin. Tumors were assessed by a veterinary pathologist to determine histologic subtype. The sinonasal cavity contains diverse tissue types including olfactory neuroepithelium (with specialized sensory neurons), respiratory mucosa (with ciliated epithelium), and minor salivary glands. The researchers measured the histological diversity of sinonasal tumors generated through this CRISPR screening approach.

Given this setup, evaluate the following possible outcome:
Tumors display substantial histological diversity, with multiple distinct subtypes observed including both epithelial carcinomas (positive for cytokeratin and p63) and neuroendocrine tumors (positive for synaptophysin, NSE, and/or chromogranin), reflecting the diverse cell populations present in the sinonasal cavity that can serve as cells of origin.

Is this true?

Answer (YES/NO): YES